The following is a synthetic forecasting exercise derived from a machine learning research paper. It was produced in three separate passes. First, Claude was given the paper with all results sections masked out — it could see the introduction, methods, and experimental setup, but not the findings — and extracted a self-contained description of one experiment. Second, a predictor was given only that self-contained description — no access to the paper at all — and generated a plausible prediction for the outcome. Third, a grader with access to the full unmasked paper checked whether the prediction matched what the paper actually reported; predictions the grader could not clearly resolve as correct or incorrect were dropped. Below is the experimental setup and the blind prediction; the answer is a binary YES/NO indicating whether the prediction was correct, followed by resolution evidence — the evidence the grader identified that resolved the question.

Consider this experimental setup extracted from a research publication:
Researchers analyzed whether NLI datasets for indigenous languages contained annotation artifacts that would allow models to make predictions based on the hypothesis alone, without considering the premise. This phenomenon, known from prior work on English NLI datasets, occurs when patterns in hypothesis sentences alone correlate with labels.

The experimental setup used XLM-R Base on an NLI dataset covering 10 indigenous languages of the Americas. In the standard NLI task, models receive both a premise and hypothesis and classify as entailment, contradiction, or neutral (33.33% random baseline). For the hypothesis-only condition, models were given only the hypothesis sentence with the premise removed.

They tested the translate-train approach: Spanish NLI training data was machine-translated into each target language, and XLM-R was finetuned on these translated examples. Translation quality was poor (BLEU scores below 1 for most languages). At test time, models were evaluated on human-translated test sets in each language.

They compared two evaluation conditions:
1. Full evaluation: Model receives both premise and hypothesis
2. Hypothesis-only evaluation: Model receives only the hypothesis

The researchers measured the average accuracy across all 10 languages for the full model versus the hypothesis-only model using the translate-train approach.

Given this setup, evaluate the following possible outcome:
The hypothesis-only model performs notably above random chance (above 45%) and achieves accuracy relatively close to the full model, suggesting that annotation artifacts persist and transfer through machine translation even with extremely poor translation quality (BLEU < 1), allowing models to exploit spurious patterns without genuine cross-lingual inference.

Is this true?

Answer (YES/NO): NO